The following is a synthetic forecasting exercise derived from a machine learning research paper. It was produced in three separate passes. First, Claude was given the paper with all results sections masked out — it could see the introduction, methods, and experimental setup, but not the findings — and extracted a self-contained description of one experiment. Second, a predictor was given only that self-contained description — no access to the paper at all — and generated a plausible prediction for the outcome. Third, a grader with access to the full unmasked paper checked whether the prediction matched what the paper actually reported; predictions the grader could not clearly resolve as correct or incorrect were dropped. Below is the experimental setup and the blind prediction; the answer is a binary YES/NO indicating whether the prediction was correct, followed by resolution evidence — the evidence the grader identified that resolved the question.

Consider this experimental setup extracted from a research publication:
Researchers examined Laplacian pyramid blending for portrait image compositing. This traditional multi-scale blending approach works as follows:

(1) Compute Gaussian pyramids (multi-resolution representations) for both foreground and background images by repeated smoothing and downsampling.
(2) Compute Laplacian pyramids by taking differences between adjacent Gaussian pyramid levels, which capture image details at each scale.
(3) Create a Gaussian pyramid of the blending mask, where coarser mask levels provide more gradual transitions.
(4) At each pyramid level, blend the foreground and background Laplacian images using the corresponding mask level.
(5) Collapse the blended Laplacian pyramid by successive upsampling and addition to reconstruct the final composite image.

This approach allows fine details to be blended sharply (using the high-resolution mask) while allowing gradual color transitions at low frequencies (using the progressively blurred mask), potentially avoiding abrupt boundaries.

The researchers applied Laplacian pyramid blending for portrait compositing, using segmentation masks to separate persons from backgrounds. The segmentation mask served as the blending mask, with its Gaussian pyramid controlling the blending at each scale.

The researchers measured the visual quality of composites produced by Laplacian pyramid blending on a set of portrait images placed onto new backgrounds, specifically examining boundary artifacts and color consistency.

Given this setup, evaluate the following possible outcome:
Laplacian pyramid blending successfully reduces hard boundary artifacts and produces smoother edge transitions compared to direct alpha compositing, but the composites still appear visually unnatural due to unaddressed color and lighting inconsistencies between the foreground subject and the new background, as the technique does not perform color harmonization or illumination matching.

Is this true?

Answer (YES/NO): NO